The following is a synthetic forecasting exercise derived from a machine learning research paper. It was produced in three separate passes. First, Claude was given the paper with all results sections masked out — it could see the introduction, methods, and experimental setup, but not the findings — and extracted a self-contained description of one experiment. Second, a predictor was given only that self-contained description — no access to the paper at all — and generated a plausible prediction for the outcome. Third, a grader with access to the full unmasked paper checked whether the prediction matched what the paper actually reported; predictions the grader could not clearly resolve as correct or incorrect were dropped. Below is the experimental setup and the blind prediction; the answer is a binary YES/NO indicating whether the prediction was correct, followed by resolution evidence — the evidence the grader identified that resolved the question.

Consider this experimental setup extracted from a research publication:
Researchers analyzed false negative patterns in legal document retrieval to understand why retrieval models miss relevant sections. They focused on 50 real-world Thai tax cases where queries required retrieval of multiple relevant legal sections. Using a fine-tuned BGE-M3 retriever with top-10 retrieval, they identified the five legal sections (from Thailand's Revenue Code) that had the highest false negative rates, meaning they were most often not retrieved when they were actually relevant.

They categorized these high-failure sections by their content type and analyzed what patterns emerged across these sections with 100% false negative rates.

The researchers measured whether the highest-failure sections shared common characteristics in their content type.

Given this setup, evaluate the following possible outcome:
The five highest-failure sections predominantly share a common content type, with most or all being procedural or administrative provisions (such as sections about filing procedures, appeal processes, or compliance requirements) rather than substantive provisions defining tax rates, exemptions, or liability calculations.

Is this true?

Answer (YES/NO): NO